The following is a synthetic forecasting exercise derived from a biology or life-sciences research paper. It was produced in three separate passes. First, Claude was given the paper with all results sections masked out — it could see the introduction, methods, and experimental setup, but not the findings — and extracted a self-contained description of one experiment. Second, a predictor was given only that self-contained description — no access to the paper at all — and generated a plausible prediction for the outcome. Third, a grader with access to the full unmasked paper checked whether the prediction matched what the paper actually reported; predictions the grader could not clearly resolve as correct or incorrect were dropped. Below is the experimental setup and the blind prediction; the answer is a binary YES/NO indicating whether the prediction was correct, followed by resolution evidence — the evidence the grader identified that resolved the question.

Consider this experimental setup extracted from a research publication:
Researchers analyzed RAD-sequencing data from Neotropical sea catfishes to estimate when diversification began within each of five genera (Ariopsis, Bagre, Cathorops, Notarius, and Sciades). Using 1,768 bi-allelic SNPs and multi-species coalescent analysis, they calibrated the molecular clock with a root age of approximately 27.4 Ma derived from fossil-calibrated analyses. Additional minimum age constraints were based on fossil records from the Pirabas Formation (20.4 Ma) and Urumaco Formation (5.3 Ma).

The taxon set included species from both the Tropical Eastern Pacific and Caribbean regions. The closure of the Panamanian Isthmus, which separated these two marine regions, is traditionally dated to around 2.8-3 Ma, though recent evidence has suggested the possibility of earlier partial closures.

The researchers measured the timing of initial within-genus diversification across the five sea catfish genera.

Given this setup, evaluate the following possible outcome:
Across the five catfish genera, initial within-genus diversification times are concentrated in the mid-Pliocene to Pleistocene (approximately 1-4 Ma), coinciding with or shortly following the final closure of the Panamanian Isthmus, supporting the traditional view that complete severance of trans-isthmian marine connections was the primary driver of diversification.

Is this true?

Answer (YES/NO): NO